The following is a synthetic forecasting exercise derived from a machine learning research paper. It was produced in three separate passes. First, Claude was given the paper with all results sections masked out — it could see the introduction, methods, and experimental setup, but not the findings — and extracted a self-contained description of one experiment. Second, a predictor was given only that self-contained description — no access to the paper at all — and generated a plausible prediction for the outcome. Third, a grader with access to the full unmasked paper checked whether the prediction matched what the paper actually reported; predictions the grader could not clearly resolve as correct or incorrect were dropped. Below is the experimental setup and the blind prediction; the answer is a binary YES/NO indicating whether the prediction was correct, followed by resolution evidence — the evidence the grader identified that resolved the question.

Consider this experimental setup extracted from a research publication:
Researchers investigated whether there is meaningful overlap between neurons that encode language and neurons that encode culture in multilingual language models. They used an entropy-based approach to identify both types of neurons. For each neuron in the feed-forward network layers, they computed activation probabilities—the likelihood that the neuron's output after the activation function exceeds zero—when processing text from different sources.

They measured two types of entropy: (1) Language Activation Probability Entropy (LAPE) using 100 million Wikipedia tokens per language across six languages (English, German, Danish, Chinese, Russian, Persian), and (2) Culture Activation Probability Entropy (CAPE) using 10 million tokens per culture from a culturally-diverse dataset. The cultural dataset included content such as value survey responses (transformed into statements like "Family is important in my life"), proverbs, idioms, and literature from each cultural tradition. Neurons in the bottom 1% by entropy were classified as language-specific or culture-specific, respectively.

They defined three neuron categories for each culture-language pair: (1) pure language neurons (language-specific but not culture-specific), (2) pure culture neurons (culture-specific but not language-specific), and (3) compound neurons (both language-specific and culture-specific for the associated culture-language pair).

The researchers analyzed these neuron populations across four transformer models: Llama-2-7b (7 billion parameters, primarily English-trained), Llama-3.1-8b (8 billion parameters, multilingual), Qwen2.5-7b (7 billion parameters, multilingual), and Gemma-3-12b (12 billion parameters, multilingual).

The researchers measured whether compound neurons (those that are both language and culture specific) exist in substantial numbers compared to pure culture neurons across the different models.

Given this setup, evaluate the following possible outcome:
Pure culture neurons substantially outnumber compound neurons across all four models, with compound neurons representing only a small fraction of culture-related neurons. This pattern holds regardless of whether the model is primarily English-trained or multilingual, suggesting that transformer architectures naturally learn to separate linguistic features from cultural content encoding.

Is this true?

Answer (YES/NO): NO